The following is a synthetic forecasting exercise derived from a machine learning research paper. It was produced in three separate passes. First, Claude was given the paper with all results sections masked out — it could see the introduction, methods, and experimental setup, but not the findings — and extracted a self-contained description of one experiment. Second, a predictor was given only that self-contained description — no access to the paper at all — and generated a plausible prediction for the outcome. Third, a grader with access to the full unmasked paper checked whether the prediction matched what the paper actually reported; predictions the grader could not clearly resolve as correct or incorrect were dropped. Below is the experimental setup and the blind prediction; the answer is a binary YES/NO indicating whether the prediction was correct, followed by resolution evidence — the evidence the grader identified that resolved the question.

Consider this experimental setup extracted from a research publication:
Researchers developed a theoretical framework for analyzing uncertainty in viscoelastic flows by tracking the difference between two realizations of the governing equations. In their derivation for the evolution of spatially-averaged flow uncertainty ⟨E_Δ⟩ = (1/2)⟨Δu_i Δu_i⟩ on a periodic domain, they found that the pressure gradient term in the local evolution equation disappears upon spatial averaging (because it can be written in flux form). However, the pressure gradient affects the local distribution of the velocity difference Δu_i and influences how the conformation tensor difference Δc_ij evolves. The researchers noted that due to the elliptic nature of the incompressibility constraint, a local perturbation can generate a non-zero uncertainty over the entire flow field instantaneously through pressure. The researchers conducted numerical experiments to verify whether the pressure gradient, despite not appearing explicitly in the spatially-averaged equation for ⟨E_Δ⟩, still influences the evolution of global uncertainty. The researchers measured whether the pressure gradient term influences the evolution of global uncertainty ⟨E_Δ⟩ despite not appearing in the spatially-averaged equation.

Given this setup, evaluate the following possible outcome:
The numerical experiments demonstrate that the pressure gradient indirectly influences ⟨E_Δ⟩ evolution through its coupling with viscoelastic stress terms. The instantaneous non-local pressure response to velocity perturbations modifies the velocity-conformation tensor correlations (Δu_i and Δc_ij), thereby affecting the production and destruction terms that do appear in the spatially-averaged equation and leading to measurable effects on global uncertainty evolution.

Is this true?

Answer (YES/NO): YES